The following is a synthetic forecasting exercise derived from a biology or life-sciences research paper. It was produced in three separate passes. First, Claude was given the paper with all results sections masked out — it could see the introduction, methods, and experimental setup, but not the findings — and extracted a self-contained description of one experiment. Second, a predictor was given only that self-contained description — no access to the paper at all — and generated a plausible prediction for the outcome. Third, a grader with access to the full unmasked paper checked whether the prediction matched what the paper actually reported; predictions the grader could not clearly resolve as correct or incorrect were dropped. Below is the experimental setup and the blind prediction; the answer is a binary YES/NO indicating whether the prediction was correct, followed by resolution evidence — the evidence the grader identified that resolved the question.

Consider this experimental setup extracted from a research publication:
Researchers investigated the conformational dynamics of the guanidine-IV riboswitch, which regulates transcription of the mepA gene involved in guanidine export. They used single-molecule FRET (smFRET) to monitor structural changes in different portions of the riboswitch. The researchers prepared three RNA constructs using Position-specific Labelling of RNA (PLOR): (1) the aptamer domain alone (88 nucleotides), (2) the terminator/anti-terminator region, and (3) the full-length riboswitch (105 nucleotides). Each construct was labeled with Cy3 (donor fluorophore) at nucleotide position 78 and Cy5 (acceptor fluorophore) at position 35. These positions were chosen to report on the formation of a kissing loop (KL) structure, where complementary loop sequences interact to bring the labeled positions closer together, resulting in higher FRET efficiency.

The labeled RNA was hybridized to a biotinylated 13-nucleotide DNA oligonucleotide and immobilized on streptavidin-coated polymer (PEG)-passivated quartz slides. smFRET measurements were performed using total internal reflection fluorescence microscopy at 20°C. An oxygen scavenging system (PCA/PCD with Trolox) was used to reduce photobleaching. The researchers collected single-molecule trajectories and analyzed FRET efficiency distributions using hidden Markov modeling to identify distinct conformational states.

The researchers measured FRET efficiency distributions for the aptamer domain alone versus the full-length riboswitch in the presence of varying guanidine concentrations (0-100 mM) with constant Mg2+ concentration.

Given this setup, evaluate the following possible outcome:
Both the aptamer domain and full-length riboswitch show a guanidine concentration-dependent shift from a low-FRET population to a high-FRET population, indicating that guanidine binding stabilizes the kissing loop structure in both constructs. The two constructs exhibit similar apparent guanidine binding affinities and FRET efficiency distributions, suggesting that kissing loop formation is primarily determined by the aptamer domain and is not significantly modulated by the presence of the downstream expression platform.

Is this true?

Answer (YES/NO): NO